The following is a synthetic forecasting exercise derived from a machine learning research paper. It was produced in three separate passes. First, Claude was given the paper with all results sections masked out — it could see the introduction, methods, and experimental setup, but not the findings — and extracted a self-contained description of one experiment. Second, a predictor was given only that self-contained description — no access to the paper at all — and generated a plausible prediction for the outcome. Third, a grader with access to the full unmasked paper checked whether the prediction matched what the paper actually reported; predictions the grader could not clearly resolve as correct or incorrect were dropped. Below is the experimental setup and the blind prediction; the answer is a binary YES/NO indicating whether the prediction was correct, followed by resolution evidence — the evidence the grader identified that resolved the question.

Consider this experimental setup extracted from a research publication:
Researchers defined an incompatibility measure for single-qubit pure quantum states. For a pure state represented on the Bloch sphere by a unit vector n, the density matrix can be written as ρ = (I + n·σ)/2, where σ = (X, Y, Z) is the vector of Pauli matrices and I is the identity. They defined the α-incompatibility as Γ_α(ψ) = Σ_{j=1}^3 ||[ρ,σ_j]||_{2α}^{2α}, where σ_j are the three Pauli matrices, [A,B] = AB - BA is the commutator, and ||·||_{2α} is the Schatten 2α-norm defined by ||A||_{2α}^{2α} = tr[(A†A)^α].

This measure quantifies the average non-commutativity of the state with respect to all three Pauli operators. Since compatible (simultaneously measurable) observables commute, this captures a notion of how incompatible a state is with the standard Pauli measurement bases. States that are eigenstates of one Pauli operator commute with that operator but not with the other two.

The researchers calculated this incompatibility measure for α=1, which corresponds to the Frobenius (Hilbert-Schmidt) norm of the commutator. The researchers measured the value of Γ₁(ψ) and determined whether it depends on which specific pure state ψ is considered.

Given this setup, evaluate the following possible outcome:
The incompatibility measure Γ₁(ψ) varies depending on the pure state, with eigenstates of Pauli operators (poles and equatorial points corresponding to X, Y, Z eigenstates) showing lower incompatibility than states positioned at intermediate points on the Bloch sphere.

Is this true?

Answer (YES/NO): NO